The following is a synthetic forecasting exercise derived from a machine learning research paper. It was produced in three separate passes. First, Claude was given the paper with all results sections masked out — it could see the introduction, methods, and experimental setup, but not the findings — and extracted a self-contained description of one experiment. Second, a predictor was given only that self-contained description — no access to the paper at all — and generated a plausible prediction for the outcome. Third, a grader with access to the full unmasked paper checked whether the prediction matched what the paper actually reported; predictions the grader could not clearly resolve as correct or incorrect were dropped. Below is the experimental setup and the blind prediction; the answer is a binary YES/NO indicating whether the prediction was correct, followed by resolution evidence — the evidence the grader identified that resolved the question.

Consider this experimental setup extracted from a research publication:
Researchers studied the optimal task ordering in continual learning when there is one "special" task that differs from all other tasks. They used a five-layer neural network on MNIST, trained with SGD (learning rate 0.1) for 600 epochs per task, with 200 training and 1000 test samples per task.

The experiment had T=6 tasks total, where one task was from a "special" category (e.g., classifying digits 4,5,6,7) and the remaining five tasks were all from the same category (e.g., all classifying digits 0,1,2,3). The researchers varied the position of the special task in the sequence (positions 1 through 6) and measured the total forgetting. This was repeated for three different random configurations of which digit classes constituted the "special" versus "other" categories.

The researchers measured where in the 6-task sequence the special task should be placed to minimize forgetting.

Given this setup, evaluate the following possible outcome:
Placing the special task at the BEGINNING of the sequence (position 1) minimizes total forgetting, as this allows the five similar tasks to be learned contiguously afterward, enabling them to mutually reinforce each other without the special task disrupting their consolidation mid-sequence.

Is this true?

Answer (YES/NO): NO